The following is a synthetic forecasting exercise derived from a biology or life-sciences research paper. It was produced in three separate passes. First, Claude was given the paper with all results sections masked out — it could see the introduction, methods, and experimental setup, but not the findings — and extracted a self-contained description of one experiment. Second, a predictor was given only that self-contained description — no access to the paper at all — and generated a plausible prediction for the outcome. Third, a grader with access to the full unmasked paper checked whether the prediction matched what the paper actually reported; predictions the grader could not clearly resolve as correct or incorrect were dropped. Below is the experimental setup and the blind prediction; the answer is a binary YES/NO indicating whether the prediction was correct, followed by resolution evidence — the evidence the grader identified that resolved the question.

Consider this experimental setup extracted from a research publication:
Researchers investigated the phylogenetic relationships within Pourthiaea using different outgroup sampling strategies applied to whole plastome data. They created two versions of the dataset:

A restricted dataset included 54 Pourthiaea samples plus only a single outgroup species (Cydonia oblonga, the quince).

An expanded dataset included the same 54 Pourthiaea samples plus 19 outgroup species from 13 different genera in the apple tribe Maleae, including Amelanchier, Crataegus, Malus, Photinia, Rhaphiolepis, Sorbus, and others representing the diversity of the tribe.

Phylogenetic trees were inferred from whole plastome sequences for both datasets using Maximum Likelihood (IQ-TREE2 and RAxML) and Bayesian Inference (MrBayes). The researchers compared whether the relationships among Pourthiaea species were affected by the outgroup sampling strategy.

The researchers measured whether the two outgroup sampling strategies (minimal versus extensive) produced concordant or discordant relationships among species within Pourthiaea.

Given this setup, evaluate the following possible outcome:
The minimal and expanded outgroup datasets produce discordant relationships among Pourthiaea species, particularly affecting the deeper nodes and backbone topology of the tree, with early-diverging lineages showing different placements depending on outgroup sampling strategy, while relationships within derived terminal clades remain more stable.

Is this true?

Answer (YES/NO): NO